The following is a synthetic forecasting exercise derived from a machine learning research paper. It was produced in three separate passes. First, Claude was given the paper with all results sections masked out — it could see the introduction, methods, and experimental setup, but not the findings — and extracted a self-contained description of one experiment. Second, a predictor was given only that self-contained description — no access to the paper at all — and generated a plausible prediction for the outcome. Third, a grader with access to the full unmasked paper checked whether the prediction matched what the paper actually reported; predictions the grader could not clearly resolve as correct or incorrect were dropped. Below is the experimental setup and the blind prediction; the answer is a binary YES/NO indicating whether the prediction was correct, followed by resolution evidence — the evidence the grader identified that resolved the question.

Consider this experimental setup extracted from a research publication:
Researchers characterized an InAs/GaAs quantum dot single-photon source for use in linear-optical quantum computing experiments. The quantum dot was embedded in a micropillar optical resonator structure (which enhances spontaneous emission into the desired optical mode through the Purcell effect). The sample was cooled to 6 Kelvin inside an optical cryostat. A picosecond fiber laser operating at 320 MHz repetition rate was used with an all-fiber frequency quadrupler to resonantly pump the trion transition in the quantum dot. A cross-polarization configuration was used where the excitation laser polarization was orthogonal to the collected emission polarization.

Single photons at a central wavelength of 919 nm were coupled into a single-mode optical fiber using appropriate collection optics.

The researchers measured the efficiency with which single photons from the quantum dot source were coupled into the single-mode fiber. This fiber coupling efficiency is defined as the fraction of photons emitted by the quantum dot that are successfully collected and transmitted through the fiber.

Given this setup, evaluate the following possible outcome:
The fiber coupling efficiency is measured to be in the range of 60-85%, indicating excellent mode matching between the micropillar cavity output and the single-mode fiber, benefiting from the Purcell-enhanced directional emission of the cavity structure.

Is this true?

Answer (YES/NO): NO